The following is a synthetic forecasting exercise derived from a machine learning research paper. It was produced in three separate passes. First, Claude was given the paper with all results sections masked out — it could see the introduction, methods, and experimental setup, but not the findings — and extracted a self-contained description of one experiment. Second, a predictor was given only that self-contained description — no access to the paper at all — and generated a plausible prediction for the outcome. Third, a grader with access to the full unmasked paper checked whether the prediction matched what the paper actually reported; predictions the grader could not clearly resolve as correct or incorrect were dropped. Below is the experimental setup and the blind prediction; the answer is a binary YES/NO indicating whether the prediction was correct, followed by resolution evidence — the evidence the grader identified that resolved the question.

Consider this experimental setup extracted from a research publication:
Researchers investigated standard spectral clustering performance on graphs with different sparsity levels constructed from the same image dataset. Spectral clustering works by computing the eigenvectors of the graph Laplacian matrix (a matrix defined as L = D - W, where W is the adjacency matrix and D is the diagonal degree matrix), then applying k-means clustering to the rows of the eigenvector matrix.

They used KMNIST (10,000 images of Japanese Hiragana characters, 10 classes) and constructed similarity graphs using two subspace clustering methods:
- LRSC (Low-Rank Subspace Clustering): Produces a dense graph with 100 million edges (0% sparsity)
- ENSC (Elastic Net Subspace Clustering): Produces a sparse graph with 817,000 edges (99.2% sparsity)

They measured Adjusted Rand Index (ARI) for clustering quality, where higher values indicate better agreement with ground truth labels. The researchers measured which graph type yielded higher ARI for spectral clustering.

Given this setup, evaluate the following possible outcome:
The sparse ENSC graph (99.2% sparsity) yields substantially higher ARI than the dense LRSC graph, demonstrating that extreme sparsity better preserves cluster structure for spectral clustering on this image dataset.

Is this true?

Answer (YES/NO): NO